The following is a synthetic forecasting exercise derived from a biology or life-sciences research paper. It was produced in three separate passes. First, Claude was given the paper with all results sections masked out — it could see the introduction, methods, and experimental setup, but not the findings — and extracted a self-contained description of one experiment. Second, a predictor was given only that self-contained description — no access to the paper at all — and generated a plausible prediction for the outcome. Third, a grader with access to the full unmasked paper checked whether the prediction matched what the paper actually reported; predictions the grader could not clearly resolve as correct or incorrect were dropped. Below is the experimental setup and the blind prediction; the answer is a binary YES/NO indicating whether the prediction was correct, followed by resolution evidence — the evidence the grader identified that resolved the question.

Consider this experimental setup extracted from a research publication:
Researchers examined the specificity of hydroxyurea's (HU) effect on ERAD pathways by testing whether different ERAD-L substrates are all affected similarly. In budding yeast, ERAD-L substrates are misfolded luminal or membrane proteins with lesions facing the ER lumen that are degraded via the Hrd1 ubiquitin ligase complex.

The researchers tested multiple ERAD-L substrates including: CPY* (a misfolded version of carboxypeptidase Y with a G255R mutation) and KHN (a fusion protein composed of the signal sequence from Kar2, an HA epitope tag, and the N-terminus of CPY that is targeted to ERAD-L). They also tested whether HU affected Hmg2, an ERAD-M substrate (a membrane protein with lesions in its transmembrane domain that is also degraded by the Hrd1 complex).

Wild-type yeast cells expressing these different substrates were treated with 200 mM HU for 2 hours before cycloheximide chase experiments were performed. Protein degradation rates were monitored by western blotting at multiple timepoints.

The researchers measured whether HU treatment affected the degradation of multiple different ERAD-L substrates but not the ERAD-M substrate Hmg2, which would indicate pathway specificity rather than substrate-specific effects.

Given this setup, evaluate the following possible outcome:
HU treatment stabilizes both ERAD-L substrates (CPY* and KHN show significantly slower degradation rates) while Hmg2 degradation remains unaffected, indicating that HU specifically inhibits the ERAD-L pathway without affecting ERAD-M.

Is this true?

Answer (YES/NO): YES